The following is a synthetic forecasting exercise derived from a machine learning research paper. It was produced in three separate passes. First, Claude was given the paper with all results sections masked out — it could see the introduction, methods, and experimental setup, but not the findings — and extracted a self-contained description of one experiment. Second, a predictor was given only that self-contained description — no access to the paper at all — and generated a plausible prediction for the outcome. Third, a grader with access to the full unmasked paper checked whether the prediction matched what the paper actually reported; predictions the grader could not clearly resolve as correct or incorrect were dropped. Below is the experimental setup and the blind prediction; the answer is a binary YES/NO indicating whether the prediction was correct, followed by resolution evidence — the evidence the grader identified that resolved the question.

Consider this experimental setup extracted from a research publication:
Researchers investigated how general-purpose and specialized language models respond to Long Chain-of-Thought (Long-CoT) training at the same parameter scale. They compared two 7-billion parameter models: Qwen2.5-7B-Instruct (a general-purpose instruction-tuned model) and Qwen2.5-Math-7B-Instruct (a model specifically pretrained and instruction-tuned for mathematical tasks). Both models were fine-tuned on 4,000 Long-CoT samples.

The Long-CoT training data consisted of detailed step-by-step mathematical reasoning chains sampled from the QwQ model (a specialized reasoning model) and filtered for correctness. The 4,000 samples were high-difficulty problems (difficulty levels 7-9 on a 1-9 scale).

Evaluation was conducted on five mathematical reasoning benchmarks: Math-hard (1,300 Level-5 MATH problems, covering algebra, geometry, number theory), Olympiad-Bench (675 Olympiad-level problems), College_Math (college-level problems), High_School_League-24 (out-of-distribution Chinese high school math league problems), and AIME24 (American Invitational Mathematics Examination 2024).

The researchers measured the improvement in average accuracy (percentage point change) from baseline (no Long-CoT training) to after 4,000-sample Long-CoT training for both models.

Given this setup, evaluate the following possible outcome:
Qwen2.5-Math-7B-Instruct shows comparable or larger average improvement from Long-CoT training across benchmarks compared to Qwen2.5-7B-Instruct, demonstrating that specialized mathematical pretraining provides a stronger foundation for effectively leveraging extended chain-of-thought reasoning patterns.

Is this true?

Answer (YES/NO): YES